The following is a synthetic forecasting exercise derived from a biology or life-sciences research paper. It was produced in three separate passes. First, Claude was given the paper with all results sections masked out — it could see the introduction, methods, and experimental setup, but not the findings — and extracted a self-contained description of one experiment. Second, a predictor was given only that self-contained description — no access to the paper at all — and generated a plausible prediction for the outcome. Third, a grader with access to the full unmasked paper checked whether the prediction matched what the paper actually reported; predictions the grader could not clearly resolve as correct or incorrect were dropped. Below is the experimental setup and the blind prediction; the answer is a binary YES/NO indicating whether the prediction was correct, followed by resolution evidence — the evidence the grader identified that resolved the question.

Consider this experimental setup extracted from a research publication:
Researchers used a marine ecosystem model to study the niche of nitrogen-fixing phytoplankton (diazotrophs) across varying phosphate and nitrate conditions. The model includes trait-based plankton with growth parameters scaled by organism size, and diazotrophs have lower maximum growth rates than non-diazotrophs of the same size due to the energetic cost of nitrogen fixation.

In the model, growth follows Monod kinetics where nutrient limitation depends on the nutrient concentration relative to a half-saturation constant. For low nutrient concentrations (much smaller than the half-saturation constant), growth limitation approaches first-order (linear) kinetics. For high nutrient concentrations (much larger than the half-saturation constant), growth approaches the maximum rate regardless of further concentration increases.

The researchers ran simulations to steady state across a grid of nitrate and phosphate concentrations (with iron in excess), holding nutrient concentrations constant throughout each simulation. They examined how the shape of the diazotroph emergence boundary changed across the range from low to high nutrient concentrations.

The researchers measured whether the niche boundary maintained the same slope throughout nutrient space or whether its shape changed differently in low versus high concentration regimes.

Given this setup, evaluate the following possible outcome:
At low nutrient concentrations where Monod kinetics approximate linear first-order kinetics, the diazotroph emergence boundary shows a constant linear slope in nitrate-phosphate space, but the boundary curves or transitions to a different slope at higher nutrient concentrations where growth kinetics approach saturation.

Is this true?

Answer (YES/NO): YES